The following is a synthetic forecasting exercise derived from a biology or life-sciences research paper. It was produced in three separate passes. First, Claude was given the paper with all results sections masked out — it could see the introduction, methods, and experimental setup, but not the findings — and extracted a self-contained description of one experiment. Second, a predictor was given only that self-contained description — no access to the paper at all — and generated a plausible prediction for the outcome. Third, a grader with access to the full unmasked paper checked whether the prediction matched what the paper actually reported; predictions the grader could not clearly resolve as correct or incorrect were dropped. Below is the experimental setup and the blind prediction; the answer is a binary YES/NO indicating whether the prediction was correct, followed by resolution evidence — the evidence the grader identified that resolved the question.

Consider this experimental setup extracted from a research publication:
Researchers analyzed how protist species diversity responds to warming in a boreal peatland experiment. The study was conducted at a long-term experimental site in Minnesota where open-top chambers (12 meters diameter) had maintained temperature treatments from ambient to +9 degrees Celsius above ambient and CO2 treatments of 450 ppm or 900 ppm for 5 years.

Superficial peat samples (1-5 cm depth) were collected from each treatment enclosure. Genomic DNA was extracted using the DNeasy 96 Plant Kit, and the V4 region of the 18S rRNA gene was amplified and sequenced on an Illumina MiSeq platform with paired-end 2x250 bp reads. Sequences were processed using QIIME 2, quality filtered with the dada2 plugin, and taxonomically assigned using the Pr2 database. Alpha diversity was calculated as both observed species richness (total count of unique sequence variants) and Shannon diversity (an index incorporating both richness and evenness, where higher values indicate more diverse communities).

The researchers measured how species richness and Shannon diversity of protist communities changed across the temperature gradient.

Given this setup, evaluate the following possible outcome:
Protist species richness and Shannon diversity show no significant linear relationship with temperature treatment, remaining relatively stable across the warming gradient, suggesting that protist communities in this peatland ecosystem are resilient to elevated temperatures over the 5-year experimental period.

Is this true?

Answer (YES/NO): NO